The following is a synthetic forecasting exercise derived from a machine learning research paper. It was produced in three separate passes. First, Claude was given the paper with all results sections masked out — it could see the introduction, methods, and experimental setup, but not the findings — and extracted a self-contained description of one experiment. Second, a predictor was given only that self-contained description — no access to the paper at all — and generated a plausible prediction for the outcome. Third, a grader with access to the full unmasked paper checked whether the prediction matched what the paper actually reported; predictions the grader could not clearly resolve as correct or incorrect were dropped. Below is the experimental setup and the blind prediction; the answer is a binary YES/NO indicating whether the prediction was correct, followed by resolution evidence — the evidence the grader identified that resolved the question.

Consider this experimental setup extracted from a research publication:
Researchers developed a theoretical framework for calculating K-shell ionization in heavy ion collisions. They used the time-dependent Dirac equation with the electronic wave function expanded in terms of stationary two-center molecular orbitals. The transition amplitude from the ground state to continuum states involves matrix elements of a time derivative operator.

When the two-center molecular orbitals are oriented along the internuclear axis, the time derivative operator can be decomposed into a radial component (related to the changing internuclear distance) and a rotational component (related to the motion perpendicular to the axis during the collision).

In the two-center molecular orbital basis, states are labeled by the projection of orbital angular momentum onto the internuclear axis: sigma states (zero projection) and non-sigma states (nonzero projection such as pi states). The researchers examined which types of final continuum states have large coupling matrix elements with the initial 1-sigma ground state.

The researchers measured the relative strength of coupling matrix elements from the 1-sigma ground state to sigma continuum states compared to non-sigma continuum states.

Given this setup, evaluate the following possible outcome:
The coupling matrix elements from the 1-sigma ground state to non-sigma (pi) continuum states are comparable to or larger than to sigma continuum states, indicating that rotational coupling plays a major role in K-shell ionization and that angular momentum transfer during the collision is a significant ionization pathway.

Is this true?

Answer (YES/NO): NO